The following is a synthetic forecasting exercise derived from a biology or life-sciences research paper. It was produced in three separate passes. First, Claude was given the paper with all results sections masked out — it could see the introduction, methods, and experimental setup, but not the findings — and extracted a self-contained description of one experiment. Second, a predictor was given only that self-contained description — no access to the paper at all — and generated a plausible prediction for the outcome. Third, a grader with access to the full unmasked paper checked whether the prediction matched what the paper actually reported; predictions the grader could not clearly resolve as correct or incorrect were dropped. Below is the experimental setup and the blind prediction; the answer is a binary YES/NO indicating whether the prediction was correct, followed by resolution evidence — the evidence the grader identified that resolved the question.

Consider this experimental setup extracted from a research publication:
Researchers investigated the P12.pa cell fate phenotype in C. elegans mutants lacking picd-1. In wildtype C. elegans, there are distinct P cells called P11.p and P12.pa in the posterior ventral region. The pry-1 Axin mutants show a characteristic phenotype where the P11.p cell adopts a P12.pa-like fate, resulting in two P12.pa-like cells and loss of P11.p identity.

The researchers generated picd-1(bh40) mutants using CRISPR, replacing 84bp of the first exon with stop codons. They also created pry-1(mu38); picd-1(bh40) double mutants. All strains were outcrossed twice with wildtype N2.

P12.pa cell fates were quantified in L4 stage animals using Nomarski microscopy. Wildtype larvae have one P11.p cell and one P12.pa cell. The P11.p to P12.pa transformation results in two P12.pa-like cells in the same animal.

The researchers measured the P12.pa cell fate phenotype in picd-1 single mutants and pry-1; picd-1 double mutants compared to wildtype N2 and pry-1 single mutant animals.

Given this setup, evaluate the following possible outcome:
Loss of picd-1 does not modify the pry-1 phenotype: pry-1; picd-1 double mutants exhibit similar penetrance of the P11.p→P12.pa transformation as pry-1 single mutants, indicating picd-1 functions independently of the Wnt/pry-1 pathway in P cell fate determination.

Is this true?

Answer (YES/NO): NO